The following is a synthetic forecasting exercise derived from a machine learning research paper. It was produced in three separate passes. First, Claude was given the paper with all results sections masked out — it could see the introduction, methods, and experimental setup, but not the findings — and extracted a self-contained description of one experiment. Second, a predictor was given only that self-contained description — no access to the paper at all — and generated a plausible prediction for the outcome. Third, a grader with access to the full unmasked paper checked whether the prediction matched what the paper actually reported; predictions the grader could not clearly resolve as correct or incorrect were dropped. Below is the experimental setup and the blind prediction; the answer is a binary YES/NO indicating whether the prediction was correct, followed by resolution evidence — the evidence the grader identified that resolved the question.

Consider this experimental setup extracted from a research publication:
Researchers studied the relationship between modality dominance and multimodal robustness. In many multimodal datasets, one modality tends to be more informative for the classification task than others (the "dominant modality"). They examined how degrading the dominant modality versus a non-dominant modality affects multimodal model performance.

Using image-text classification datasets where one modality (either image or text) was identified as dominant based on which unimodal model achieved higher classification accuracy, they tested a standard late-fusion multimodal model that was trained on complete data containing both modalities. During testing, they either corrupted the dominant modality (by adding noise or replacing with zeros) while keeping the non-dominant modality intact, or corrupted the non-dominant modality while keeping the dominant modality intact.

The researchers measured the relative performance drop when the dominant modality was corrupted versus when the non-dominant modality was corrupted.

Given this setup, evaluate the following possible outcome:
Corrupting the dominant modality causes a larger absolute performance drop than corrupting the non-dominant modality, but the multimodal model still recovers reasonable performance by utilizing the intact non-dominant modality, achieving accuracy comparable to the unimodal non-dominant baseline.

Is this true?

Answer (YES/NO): NO